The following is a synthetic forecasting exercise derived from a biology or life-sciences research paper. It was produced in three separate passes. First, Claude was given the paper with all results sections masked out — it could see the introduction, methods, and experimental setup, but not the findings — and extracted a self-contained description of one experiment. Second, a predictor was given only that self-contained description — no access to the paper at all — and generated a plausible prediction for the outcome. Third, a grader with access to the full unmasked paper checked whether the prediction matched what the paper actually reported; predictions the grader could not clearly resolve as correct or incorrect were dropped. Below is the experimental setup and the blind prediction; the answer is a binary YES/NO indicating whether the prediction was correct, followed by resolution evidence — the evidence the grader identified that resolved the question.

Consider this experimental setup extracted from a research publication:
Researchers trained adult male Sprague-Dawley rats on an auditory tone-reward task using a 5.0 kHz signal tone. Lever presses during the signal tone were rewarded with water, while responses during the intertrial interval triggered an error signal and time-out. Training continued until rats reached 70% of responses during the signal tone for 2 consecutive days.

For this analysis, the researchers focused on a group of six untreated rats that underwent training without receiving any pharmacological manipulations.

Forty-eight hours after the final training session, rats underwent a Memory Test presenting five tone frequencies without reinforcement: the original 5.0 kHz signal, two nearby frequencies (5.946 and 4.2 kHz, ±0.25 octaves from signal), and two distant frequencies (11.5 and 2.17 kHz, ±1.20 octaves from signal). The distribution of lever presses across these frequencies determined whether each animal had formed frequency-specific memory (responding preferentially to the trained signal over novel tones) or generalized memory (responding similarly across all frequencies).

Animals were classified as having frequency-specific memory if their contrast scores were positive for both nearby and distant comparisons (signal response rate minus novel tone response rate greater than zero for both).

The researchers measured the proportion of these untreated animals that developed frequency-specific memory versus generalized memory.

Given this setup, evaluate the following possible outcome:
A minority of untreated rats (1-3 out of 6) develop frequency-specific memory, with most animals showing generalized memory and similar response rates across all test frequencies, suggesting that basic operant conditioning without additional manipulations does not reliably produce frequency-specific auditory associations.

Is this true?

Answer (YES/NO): YES